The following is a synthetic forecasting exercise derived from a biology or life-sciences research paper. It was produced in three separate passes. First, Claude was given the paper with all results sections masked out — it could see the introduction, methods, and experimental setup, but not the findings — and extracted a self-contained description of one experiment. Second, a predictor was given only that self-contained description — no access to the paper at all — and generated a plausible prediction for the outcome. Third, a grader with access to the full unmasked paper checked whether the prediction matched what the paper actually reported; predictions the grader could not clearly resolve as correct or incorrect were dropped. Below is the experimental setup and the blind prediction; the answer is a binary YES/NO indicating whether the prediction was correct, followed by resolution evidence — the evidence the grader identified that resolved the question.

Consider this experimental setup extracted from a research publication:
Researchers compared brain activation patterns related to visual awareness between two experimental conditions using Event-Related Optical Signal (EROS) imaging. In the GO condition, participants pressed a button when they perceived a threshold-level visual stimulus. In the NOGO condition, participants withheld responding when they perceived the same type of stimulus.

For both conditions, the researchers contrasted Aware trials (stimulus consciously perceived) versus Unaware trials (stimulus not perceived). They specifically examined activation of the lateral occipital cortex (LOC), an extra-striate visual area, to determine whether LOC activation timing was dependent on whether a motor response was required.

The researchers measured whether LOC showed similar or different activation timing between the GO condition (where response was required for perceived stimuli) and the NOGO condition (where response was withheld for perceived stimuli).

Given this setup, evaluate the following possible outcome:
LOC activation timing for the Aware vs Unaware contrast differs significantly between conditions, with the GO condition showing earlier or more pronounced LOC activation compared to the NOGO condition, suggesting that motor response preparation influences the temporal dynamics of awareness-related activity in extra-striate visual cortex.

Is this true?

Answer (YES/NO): NO